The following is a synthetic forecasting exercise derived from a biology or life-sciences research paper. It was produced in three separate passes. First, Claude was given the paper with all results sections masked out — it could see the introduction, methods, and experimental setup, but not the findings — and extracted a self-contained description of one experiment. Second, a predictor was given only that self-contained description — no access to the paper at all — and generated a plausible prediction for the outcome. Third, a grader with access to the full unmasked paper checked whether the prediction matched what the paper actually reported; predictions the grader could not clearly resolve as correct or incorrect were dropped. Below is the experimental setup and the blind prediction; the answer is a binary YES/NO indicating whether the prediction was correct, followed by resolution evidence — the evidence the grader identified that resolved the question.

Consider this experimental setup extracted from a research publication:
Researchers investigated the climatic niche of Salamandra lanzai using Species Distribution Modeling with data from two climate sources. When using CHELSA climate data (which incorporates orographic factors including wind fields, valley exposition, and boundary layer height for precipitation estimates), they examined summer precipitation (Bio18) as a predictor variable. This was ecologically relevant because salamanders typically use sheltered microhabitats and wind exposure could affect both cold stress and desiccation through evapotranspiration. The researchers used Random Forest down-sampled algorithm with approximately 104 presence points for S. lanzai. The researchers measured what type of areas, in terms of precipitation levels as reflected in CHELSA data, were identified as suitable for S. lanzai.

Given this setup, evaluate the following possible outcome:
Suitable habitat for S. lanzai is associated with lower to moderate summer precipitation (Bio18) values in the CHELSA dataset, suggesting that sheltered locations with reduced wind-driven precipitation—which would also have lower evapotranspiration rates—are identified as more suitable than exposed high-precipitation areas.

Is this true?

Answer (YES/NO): YES